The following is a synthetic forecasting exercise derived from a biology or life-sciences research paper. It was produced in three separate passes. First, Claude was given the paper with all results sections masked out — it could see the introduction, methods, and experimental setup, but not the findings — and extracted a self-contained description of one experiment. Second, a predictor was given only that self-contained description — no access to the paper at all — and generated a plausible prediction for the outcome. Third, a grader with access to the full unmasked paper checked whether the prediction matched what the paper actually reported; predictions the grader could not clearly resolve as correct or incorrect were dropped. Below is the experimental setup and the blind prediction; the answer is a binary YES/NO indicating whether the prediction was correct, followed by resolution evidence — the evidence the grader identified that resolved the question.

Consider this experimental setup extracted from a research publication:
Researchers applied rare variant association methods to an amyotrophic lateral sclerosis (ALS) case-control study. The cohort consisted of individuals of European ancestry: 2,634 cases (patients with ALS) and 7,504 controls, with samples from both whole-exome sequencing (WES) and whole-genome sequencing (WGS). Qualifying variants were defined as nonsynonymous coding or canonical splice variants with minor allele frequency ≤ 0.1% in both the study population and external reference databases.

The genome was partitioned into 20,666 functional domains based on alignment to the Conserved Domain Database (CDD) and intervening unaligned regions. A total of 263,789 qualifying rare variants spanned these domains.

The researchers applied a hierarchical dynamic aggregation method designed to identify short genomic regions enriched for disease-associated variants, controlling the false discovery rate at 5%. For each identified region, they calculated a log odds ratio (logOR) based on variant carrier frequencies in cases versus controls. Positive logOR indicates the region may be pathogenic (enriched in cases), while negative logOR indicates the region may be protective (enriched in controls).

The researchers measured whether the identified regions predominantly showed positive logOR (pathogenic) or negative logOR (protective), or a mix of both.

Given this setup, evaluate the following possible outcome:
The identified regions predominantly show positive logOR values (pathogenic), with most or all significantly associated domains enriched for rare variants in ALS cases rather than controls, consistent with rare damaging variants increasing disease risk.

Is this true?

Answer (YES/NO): YES